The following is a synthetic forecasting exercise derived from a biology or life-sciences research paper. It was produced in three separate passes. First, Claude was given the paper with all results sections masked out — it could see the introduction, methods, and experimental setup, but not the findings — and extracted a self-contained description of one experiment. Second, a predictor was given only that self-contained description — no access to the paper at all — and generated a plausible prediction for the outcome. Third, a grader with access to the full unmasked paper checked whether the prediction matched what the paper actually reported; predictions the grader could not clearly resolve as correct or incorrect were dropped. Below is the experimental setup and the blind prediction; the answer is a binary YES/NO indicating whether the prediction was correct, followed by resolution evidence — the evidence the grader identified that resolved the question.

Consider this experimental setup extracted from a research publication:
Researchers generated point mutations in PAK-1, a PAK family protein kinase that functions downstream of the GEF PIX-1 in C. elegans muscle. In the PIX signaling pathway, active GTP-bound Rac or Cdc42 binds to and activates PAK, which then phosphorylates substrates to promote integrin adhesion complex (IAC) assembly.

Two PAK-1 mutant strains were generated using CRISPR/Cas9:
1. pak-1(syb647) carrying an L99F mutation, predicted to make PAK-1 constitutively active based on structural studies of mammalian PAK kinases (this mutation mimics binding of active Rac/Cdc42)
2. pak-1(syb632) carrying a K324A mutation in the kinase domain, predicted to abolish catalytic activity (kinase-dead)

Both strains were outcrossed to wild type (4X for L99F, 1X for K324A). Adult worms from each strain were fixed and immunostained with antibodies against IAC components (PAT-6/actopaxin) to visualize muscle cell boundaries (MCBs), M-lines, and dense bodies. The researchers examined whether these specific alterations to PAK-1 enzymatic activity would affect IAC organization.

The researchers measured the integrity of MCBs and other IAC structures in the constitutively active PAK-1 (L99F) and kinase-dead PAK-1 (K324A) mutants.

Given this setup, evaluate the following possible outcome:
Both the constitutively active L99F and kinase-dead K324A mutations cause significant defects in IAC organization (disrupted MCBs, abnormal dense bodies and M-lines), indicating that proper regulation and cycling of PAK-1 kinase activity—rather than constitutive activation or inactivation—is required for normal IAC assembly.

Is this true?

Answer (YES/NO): NO